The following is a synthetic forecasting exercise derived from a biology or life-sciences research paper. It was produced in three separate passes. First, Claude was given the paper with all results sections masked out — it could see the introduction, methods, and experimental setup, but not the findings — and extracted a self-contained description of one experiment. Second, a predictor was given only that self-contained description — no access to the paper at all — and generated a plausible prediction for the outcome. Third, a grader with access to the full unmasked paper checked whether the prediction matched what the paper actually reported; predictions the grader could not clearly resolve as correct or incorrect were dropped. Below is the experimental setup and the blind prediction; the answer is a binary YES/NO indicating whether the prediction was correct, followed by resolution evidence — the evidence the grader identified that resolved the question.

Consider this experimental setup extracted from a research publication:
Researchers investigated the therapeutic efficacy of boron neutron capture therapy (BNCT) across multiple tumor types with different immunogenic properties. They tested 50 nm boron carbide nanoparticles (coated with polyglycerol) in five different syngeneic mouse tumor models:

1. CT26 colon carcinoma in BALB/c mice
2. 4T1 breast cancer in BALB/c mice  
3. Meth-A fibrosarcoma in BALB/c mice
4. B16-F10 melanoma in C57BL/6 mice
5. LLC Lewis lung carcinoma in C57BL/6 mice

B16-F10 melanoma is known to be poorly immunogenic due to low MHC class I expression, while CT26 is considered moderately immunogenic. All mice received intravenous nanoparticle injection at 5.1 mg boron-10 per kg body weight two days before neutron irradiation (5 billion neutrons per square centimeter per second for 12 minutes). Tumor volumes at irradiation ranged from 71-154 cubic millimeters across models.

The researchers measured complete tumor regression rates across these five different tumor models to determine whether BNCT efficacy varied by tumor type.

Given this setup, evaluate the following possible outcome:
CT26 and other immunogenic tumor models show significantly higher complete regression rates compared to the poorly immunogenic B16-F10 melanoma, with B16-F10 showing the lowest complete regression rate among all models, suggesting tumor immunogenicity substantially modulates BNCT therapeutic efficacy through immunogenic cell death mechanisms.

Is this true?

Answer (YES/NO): NO